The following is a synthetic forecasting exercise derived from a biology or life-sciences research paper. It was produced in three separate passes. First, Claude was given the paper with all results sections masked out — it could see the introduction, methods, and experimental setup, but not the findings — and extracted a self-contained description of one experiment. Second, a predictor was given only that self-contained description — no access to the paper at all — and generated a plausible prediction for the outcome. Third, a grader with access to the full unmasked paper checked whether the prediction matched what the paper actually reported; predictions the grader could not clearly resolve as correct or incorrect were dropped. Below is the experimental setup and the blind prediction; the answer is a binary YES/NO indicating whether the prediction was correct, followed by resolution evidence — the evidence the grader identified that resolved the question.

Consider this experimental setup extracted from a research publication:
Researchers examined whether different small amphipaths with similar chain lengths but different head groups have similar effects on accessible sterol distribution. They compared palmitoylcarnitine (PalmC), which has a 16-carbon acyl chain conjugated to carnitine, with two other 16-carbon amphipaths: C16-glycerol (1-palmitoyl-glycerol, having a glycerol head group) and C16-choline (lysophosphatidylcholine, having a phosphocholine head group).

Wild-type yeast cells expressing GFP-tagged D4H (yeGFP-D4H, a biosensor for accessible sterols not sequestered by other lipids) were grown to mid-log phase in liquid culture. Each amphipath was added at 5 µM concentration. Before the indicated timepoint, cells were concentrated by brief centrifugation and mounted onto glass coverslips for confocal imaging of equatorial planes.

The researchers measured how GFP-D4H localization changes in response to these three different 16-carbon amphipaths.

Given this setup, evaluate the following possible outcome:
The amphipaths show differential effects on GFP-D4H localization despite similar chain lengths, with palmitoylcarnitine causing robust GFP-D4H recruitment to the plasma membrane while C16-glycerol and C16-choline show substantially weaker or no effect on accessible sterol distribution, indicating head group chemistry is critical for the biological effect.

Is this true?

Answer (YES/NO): NO